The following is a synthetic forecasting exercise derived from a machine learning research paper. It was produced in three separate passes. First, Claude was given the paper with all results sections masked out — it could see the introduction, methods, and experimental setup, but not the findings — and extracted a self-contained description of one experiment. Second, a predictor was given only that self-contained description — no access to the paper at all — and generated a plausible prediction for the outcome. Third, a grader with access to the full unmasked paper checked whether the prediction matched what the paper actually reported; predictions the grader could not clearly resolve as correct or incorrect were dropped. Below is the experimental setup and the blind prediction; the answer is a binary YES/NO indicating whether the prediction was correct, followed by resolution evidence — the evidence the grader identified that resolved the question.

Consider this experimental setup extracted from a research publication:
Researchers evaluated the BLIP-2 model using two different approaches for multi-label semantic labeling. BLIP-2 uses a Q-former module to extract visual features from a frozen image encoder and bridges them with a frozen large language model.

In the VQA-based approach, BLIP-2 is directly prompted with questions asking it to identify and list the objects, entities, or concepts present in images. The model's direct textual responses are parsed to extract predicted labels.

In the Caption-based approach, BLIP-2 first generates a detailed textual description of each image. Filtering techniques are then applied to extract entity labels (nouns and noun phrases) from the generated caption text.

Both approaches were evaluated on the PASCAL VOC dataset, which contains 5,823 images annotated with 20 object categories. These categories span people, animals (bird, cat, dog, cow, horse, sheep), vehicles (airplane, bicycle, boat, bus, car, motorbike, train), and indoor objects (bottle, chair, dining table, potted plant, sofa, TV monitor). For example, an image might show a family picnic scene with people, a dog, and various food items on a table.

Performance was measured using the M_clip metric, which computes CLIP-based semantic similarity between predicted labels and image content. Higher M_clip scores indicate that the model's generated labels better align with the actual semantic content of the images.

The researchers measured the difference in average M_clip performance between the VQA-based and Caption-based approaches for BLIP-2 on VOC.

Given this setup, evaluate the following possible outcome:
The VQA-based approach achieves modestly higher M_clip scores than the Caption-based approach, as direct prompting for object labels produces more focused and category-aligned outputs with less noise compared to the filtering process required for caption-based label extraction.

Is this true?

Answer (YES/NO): NO